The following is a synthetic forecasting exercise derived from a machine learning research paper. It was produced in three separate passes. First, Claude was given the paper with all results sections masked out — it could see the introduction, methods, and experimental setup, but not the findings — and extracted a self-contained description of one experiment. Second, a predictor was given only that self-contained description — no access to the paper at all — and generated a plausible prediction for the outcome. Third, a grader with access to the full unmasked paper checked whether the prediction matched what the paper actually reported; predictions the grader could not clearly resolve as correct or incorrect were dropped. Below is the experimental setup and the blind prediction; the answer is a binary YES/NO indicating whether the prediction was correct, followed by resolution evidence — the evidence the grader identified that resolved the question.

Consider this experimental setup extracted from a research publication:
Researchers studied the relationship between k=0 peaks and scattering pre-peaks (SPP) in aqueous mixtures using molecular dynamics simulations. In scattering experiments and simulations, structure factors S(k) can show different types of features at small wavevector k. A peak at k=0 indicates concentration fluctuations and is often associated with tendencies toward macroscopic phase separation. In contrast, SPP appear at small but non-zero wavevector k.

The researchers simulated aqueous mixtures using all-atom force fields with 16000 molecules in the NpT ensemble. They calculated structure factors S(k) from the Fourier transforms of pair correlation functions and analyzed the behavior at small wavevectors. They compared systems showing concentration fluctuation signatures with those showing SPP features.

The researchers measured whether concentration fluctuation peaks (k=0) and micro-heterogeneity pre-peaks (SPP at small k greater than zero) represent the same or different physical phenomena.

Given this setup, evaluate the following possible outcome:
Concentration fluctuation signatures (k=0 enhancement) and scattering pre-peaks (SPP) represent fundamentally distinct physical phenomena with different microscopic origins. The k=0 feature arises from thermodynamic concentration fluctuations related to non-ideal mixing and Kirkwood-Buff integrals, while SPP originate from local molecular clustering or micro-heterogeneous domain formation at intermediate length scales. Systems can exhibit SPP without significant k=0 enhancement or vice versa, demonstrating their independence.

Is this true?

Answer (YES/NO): YES